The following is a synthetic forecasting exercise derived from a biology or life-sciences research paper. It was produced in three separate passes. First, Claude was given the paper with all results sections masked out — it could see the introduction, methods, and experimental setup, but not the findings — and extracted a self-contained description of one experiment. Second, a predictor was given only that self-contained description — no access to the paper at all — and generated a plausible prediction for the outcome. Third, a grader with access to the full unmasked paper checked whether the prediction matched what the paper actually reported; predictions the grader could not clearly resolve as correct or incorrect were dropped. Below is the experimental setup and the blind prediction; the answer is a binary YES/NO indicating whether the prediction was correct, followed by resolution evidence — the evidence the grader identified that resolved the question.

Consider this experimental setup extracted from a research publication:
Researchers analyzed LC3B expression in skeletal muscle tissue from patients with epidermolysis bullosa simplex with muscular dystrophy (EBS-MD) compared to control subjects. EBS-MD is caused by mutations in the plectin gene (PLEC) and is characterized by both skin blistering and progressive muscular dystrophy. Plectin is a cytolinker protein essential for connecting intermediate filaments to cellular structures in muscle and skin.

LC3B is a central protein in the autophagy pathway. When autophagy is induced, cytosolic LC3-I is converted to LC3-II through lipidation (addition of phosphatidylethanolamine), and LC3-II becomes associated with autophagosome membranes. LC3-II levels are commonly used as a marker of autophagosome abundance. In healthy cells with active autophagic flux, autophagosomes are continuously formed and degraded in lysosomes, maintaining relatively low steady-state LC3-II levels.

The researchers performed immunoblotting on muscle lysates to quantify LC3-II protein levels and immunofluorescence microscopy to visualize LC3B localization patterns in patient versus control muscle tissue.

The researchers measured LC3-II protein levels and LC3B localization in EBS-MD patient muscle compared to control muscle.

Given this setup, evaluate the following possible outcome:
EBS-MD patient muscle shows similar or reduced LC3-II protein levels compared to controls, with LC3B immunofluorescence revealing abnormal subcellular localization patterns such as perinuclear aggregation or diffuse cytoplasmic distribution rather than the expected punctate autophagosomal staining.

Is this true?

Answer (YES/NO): NO